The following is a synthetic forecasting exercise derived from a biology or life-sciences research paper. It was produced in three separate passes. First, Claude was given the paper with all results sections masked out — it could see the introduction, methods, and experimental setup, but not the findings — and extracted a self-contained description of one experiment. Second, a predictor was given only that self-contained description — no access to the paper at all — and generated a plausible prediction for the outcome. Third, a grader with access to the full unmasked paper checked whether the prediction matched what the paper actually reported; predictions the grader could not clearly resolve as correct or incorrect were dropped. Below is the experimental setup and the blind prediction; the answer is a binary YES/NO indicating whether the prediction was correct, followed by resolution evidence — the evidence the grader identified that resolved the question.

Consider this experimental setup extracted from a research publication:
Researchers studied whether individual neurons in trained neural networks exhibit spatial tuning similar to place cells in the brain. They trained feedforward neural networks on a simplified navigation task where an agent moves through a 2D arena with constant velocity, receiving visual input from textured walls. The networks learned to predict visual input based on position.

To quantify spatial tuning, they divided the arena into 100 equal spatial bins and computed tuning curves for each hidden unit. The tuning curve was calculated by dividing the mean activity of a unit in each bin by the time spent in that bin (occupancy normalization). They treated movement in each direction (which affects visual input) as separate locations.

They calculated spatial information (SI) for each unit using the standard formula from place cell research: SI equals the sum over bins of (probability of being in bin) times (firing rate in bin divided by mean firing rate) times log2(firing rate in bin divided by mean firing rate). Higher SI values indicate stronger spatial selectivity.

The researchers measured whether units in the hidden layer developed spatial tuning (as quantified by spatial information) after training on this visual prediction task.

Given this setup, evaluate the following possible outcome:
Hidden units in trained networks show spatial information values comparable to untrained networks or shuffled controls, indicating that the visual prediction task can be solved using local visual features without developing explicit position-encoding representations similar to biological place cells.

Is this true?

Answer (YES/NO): NO